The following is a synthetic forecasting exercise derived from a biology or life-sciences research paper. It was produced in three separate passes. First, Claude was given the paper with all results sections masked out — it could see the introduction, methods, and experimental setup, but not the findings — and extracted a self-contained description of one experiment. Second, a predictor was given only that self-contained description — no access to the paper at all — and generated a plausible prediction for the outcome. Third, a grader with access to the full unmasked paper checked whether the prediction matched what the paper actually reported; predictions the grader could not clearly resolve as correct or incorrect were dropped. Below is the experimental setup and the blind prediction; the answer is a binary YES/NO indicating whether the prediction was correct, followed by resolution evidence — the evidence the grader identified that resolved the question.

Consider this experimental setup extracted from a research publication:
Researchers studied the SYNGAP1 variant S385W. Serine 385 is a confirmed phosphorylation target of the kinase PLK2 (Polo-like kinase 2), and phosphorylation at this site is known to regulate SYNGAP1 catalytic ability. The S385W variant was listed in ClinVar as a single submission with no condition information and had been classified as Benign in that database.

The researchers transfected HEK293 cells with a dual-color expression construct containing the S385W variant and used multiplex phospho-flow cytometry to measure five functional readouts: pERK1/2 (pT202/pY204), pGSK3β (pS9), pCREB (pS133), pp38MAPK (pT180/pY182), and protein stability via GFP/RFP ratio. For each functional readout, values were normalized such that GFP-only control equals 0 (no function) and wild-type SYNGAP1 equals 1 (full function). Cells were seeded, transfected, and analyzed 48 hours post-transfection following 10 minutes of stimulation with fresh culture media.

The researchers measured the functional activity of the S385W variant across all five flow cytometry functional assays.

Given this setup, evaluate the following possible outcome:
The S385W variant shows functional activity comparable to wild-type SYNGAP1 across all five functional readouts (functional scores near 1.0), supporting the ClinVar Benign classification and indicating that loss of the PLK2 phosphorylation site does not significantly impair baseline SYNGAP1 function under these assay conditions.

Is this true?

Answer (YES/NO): NO